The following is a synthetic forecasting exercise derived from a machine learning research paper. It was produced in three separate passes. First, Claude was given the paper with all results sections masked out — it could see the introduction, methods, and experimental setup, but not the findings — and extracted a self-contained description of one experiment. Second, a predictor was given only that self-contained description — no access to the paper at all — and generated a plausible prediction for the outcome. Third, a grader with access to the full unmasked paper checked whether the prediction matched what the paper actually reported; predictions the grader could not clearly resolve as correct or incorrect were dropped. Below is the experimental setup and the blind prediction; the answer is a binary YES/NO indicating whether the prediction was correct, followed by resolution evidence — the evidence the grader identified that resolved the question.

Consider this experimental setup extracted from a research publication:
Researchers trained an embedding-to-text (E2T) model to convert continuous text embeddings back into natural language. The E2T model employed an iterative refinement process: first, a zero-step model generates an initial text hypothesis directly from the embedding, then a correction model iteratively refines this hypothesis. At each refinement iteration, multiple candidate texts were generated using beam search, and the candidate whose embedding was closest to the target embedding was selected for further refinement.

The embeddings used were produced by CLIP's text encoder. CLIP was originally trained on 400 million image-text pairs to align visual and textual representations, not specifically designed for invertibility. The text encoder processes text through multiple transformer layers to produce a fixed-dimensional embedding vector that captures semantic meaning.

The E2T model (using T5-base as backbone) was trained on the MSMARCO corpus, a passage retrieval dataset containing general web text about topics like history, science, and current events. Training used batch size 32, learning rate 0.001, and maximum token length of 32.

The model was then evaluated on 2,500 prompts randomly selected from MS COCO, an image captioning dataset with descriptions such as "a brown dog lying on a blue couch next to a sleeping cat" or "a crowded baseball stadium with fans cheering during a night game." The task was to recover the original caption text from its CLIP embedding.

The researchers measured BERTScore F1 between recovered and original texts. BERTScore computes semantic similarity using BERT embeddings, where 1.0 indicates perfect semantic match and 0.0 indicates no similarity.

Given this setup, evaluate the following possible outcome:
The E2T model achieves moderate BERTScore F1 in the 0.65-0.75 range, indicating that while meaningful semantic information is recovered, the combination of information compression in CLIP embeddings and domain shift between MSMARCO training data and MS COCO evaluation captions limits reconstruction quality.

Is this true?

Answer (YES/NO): NO